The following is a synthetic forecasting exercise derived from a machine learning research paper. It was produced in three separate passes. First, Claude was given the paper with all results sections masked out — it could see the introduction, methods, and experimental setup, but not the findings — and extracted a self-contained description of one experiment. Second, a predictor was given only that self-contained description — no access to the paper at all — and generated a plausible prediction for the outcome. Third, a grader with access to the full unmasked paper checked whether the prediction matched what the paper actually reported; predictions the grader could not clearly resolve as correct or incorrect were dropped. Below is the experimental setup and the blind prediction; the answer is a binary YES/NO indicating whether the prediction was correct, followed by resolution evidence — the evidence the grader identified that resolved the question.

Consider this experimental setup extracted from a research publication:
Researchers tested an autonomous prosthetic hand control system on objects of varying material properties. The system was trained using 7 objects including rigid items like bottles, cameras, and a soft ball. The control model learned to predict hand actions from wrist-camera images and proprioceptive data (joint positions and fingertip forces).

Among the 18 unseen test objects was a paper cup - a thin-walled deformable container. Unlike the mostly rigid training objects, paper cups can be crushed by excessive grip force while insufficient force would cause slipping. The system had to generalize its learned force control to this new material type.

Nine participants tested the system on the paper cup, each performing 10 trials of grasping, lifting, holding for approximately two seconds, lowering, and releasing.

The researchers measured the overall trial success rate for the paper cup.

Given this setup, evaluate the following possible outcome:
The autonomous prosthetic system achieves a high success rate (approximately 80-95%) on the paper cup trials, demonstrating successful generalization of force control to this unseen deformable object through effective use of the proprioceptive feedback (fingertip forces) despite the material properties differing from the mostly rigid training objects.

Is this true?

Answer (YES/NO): YES